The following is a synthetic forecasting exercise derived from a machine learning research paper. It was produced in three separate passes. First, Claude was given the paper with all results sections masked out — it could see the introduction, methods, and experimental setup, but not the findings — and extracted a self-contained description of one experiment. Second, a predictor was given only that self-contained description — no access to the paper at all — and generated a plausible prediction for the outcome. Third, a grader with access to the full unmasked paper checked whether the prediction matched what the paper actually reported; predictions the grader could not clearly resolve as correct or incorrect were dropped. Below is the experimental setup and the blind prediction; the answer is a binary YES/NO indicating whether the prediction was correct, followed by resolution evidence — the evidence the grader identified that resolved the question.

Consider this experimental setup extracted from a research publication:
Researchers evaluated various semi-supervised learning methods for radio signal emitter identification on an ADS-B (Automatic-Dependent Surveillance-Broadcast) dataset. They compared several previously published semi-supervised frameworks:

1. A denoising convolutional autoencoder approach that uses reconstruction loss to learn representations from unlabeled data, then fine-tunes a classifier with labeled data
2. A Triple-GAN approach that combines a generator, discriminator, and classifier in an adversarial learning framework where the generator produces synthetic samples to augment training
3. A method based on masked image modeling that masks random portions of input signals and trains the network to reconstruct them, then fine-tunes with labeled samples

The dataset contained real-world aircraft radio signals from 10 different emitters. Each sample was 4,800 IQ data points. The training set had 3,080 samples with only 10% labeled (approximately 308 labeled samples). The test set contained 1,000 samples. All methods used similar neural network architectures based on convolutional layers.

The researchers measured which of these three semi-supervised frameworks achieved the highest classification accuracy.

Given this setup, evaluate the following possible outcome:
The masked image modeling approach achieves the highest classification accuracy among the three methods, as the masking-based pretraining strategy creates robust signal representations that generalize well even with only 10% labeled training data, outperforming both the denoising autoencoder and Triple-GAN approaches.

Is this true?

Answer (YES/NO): YES